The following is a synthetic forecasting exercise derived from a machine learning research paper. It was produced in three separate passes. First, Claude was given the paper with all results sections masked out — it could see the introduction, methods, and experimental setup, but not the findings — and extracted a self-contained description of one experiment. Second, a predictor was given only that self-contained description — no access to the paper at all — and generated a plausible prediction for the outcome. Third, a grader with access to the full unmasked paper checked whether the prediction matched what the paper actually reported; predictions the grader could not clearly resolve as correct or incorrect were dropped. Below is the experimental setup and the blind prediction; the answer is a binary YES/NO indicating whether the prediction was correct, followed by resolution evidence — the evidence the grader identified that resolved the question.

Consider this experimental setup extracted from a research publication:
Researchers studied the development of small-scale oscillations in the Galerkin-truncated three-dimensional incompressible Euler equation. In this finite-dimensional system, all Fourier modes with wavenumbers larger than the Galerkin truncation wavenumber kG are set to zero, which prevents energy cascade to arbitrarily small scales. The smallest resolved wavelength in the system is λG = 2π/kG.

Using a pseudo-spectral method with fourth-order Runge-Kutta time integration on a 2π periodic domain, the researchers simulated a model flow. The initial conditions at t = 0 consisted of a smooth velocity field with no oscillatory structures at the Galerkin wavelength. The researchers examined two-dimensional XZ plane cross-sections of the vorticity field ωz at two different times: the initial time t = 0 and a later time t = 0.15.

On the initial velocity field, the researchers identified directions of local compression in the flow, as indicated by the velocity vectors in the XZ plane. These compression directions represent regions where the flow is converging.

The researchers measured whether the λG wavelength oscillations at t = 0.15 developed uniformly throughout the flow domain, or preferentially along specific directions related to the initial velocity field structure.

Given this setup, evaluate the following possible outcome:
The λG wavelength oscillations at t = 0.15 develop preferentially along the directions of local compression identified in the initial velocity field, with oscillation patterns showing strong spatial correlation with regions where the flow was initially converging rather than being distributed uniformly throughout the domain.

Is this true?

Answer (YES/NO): YES